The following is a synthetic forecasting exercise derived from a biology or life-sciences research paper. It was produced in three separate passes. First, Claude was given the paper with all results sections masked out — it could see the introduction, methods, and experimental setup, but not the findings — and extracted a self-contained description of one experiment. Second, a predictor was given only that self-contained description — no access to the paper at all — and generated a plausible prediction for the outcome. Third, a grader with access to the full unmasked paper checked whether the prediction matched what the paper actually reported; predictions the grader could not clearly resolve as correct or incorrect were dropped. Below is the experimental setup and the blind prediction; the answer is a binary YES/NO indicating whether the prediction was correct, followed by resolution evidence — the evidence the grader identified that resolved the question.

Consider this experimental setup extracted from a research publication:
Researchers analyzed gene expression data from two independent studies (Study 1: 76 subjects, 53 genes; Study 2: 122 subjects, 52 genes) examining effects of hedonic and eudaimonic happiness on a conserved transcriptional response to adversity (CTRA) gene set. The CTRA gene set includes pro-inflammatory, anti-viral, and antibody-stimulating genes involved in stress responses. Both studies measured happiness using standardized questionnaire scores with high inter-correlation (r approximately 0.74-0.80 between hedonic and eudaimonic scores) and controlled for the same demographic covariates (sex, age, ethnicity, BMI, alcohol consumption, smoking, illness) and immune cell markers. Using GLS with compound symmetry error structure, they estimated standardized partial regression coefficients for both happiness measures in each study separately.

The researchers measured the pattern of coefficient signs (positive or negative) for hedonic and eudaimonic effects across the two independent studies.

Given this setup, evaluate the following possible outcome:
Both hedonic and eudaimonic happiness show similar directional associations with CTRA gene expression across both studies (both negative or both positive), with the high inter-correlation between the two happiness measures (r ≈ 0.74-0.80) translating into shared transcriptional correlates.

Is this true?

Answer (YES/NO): NO